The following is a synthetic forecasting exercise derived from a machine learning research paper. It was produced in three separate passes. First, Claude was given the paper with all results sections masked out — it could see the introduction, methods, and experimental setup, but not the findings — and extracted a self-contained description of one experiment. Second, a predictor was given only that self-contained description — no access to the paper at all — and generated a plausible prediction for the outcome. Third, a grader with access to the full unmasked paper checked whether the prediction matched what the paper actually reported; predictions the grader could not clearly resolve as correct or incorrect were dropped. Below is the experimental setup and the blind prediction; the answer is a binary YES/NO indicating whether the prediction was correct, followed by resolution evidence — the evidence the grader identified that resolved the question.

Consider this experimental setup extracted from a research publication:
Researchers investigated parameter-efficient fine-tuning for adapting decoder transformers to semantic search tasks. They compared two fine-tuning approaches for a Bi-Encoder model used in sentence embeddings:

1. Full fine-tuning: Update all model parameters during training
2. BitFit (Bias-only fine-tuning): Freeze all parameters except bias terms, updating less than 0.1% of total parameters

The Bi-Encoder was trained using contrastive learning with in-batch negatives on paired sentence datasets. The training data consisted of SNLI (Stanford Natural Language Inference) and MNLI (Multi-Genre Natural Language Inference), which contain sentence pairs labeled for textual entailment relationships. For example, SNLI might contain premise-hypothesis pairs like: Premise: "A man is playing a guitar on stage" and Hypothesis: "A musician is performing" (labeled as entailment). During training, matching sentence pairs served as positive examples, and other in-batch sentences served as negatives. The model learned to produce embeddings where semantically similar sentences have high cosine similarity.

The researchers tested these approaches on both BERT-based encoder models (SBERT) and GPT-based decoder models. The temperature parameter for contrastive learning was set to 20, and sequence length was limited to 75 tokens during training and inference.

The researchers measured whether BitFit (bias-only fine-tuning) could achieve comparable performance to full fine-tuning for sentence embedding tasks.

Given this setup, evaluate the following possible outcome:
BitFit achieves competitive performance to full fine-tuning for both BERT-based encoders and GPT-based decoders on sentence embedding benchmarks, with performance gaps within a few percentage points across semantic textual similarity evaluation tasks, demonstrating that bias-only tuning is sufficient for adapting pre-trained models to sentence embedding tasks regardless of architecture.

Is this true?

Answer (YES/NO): NO